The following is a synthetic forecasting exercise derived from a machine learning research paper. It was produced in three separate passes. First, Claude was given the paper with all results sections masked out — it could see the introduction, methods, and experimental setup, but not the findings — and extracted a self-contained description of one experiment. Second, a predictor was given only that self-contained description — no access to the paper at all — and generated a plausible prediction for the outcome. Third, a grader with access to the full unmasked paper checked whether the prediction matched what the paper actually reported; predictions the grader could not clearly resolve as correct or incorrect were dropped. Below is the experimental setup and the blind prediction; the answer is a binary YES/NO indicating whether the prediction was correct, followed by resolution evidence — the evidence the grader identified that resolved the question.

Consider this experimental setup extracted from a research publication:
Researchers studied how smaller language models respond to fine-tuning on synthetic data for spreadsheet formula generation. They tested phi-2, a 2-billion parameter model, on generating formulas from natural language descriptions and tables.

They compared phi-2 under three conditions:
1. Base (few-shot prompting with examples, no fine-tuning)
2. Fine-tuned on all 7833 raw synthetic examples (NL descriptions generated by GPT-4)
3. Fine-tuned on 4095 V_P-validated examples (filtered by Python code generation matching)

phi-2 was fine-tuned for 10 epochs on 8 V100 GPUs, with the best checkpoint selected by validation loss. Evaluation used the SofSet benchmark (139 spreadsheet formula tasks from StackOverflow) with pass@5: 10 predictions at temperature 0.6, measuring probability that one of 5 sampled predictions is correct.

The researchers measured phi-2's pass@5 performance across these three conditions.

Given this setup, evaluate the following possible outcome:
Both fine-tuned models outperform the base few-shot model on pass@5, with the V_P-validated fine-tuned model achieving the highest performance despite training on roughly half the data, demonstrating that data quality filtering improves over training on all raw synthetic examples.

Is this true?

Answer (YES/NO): YES